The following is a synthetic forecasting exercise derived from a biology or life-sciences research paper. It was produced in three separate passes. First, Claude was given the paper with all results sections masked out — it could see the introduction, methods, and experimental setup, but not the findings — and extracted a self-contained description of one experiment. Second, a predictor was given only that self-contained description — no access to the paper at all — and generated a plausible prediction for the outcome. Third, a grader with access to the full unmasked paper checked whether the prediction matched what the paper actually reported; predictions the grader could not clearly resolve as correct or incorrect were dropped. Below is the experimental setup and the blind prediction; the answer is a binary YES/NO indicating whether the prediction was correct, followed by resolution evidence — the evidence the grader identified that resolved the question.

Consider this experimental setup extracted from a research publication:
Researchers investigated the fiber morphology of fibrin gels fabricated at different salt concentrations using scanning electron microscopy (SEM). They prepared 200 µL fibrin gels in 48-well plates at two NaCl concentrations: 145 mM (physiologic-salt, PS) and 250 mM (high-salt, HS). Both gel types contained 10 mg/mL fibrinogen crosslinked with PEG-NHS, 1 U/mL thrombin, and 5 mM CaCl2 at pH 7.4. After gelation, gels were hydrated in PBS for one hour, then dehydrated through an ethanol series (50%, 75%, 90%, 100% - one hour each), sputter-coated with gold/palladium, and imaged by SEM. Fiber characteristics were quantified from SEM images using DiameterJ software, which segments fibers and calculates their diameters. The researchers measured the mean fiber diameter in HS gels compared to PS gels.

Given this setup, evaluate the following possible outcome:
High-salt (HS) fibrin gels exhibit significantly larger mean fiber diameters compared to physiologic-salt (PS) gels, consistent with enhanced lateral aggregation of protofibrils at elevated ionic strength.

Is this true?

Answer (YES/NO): NO